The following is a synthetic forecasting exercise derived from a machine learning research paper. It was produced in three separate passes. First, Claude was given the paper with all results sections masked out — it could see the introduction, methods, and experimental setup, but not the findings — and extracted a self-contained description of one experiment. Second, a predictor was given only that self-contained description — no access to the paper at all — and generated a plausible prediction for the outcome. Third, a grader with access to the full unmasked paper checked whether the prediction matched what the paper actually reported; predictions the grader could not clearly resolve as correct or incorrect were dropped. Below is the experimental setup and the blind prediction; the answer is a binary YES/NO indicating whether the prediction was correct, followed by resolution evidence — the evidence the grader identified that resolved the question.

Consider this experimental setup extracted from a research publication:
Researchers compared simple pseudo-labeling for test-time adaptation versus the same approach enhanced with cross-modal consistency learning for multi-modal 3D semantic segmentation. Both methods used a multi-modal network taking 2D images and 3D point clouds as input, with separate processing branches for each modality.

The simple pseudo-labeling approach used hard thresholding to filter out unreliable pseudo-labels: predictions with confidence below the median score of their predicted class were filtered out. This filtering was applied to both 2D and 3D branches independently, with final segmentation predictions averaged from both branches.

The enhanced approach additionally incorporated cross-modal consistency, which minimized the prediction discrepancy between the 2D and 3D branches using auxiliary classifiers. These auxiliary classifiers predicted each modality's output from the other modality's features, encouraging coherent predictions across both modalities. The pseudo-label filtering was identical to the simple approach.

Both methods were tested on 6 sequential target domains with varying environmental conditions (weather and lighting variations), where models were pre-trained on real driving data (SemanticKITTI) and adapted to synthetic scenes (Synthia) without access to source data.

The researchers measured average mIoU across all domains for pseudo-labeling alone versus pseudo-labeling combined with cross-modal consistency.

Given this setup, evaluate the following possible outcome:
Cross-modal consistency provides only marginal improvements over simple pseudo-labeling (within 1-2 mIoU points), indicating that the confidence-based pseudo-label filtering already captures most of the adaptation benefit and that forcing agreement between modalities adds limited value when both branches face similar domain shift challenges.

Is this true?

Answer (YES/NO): NO